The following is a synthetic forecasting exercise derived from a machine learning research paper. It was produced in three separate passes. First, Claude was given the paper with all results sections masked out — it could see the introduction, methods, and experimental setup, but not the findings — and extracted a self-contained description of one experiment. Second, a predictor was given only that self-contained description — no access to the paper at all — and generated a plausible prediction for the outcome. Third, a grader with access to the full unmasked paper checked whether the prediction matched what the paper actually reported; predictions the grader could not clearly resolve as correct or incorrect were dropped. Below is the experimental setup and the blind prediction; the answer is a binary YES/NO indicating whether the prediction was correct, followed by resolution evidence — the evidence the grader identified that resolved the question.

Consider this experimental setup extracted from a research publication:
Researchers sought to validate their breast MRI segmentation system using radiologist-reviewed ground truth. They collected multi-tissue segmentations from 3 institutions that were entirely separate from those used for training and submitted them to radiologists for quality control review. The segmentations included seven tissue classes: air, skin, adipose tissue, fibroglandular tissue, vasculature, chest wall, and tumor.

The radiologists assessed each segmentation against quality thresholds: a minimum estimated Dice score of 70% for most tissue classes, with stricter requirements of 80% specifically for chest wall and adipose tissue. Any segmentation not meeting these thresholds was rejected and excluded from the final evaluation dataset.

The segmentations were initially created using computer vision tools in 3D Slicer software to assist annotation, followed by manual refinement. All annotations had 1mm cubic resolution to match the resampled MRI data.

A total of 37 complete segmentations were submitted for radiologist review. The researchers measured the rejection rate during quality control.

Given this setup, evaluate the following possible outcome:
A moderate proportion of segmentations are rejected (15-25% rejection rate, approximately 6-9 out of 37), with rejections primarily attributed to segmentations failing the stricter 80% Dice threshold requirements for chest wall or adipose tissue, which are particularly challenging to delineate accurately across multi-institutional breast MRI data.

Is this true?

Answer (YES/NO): NO